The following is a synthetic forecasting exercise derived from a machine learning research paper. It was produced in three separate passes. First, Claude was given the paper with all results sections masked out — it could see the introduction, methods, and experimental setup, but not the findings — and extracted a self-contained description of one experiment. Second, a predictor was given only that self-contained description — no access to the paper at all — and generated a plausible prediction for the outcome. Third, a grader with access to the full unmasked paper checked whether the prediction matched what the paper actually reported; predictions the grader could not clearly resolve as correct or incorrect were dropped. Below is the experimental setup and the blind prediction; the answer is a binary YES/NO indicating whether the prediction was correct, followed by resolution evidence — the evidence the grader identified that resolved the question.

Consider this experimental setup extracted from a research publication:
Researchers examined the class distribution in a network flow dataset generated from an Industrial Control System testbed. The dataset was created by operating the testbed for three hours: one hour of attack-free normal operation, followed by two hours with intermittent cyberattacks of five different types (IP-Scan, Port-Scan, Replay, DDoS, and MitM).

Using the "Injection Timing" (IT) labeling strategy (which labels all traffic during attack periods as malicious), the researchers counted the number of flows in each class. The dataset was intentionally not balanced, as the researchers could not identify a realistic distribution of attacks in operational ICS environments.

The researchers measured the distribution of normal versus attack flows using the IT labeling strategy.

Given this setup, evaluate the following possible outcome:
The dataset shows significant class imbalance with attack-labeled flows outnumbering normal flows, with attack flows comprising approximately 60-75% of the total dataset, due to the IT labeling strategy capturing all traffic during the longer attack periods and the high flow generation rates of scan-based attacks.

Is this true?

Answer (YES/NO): NO